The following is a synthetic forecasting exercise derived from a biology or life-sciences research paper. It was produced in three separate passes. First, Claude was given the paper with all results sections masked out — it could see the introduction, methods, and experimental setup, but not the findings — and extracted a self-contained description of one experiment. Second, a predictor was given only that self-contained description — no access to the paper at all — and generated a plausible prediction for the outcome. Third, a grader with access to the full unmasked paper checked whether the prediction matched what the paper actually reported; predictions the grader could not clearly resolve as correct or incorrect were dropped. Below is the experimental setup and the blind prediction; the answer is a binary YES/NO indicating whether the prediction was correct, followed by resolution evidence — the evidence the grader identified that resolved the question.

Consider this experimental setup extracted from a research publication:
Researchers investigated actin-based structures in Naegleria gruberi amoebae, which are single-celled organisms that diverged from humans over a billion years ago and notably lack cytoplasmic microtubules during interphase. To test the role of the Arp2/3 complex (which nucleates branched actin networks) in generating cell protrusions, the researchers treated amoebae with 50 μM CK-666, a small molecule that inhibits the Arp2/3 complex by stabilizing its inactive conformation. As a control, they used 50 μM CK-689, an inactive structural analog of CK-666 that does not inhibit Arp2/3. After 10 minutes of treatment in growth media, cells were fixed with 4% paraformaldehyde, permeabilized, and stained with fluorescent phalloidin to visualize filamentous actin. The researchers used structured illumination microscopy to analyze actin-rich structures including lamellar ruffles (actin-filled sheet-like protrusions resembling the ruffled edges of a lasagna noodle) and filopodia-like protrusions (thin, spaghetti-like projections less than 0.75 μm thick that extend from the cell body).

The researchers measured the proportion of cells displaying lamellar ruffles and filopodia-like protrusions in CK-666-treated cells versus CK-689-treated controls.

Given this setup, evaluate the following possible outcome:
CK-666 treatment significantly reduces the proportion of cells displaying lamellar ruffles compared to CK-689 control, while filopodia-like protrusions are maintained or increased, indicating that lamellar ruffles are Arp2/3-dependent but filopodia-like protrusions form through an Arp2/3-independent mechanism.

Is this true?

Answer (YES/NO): YES